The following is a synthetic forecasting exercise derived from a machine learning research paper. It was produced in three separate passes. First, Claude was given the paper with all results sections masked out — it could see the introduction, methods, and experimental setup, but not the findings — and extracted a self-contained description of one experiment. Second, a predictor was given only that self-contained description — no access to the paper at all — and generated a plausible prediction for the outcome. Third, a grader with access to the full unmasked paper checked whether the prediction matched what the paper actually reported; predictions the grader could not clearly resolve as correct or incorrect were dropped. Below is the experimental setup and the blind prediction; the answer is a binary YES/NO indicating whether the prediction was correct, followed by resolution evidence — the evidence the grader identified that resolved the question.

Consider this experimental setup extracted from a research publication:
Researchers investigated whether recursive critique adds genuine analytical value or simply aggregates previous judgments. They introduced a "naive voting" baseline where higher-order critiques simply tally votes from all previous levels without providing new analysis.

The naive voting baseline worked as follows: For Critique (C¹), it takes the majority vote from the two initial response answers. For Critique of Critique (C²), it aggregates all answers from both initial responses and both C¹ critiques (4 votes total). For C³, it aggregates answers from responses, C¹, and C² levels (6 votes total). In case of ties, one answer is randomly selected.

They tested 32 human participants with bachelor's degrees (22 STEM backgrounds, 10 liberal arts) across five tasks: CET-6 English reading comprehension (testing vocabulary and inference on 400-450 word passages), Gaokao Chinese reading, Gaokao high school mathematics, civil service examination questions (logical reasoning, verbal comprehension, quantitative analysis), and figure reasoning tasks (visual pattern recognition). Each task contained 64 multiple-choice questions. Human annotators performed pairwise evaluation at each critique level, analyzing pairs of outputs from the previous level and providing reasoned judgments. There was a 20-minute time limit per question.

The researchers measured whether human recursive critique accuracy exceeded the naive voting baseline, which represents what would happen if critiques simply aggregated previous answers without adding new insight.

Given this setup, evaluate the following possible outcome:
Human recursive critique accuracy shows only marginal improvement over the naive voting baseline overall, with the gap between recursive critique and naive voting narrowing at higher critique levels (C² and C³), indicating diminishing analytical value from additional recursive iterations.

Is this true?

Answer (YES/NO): NO